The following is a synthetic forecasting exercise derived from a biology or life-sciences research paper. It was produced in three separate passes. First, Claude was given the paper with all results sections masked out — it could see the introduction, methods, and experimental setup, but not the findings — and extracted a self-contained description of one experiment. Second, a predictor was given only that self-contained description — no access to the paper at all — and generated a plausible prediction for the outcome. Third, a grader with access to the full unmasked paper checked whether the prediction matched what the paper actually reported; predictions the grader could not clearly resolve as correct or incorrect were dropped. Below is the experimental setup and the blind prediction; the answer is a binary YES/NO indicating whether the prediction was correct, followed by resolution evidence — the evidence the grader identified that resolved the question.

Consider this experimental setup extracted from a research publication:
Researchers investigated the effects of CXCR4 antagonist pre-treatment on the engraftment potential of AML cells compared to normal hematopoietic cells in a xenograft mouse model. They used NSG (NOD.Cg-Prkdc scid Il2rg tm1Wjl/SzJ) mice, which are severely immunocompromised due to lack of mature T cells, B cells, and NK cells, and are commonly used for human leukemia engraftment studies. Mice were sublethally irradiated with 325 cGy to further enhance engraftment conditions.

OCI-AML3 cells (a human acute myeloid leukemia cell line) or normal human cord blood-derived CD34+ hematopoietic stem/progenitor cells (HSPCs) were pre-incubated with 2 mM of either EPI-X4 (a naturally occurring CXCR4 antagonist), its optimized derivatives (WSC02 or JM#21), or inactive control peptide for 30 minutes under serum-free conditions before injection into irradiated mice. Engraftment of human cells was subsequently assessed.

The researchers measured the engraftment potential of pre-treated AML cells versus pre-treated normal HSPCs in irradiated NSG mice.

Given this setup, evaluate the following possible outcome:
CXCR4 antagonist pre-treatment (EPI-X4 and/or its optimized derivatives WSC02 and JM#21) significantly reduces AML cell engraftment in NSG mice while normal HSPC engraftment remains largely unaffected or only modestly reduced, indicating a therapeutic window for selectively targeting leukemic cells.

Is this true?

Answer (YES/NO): YES